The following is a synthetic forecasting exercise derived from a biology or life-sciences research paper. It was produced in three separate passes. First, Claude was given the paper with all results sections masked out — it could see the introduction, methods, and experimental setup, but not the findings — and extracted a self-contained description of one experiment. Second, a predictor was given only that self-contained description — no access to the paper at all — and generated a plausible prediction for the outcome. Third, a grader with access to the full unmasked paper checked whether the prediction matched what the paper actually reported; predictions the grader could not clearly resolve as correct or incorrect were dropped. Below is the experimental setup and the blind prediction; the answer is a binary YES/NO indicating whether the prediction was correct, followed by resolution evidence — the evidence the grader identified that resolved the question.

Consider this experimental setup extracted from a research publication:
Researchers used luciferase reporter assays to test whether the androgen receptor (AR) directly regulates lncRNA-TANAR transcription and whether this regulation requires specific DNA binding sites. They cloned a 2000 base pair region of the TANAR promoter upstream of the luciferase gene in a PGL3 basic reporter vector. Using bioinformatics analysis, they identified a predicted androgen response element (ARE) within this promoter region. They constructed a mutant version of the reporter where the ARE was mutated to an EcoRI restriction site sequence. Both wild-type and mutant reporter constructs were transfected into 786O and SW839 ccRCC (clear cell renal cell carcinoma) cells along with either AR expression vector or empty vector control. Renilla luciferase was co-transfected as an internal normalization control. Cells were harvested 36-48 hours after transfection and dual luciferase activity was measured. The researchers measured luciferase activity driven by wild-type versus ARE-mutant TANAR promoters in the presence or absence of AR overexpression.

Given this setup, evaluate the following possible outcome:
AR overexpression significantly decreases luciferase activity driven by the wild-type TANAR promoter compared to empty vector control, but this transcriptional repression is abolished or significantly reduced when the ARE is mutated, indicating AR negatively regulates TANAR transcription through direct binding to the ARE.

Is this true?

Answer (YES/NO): NO